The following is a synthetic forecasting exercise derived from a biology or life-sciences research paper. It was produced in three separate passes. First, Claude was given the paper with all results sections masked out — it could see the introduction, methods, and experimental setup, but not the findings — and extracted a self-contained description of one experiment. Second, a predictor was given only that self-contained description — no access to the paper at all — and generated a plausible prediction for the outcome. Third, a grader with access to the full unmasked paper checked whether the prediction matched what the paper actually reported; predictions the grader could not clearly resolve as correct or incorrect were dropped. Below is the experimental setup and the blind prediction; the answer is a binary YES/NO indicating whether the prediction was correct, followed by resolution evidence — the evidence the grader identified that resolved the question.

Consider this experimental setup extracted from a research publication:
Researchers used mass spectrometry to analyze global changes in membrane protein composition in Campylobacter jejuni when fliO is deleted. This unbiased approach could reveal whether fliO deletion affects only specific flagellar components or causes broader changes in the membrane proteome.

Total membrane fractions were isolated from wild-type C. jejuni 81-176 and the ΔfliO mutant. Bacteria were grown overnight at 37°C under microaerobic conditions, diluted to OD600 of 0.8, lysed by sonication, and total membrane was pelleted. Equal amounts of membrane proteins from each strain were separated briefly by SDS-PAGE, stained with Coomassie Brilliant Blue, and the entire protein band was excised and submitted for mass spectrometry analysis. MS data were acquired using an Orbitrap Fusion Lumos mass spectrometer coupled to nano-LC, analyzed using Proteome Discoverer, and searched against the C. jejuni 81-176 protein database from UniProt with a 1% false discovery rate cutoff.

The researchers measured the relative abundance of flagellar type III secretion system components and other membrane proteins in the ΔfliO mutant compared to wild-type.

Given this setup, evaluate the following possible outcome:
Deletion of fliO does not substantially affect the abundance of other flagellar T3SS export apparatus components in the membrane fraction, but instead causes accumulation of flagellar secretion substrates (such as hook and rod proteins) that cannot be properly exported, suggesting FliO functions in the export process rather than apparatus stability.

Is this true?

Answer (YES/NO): NO